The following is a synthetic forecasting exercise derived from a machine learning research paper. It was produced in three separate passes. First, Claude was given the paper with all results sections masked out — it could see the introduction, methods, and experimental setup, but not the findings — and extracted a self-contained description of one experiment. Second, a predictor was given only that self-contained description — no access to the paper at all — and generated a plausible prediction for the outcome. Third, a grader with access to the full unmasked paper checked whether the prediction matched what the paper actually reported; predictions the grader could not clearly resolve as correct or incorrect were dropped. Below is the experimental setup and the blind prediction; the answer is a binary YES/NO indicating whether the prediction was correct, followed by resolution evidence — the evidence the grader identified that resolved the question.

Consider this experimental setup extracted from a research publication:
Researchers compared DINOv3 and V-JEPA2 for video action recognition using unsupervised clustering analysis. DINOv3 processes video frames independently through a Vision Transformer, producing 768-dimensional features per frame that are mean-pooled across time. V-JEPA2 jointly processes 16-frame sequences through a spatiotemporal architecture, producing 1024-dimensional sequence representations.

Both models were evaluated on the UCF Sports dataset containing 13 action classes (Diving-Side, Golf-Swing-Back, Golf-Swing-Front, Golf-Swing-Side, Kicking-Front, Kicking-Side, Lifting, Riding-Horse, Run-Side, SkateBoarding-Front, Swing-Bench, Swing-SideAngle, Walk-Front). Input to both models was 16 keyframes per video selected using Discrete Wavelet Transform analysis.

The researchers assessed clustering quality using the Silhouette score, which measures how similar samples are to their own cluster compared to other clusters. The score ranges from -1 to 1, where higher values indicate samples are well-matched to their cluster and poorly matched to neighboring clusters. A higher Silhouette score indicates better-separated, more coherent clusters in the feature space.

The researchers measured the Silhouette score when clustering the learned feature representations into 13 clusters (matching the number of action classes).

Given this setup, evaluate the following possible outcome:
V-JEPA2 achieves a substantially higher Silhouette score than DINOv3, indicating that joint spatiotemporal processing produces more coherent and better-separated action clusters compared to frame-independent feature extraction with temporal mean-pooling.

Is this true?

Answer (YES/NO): NO